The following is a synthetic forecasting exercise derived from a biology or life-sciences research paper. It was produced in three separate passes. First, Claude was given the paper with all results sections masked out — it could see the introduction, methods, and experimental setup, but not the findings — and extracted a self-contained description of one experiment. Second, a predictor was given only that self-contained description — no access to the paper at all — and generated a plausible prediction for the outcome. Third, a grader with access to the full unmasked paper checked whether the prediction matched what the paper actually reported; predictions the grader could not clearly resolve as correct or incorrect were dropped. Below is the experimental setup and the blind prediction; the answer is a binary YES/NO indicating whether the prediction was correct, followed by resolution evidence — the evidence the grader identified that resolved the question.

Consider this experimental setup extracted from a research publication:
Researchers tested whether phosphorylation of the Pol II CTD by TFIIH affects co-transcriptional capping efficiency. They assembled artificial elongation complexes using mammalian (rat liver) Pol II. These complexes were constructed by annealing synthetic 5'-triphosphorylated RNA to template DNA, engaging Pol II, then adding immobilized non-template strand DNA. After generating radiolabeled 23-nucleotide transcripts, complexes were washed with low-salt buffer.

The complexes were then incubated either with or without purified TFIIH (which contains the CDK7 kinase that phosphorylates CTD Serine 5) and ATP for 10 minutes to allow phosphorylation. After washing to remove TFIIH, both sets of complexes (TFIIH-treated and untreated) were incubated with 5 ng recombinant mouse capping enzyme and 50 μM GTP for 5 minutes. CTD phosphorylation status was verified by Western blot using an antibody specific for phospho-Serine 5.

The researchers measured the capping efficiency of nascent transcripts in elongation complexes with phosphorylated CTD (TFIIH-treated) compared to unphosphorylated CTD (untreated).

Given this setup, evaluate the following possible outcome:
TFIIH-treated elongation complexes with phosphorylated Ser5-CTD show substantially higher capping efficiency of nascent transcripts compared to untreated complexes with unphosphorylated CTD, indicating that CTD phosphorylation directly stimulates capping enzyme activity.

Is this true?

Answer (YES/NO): NO